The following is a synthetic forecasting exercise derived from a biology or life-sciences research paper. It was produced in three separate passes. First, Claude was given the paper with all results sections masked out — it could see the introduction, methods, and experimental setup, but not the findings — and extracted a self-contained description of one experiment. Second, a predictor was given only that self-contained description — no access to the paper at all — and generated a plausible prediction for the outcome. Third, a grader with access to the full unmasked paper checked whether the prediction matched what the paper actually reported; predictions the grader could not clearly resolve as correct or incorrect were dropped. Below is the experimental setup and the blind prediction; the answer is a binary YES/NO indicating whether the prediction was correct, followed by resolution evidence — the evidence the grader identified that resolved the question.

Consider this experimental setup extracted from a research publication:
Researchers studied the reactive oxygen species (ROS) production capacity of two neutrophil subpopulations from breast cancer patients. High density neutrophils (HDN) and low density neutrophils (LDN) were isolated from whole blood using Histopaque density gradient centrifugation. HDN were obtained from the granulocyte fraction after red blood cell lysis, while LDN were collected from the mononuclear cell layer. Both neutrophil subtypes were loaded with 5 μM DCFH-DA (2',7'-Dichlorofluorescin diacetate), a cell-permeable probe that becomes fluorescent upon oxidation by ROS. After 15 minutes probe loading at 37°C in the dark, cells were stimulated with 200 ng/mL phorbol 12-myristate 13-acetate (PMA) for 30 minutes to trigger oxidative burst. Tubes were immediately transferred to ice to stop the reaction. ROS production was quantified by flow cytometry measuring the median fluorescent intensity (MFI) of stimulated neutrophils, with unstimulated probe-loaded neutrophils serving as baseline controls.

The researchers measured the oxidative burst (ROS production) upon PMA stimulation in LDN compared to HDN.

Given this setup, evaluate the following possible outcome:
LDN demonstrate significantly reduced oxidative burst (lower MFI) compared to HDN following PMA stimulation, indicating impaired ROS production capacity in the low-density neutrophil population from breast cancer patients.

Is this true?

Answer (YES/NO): NO